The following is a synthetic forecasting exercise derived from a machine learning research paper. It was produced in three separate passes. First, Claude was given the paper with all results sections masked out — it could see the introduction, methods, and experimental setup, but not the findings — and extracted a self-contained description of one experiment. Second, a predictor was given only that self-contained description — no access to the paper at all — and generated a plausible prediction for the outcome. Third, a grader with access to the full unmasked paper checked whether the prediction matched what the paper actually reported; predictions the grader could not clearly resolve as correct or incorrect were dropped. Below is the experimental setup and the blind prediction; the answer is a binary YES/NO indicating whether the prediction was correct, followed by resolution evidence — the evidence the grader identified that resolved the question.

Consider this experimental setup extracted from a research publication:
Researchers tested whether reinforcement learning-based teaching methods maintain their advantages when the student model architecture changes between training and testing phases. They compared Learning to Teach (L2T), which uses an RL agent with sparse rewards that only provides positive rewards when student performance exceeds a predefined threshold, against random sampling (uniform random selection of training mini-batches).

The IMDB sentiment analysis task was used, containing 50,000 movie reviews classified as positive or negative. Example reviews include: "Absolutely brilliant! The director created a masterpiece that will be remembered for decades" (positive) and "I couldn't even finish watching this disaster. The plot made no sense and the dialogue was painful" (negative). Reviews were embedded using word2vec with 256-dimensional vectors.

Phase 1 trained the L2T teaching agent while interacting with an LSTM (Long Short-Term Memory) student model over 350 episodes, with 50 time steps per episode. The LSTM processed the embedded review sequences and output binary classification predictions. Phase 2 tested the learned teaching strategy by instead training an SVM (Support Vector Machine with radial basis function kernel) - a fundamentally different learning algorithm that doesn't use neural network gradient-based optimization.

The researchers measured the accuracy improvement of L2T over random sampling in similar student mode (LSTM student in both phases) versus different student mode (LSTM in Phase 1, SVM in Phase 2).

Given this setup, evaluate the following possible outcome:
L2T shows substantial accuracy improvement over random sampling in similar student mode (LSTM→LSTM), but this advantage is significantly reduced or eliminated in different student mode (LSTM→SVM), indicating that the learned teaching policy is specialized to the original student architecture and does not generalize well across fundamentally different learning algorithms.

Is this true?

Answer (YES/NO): NO